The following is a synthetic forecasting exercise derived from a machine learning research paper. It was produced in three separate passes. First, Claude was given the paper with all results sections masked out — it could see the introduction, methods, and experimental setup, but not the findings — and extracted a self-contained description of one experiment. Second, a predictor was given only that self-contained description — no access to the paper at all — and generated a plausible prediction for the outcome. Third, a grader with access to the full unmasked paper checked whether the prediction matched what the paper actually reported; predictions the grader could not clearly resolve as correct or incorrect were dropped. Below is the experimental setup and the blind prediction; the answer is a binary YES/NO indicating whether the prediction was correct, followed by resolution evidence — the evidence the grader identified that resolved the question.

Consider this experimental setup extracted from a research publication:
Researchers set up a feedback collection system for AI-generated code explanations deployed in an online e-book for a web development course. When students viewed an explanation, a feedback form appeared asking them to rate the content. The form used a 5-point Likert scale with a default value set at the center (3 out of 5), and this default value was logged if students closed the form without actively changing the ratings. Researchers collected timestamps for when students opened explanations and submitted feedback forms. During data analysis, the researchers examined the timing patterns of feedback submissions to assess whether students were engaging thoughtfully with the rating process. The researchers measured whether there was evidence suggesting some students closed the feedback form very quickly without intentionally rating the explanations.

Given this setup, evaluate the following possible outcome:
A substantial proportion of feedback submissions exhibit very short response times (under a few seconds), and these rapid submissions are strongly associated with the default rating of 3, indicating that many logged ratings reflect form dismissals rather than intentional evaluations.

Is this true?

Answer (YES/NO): NO